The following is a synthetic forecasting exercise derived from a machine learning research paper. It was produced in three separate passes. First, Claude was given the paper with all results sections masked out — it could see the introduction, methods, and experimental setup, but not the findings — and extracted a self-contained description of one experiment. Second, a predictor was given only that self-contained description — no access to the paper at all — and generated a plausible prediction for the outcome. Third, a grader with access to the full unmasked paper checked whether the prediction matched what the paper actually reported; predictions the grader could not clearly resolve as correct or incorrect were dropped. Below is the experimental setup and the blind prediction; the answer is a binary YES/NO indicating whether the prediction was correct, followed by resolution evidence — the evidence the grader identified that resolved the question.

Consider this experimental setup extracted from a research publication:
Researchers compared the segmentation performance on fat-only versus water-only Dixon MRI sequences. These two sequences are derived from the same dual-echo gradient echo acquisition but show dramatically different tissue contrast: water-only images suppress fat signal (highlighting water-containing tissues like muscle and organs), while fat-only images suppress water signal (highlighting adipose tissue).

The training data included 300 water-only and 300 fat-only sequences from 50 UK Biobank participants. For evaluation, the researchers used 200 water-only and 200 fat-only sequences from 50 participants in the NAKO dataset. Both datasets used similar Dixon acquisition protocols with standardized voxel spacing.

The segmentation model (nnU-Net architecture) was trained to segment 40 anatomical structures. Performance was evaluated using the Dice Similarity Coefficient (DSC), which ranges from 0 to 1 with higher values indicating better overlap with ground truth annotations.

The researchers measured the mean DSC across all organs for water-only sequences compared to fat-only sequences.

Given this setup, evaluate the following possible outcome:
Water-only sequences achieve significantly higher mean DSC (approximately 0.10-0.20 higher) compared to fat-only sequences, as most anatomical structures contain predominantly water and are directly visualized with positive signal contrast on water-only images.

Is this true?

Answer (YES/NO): NO